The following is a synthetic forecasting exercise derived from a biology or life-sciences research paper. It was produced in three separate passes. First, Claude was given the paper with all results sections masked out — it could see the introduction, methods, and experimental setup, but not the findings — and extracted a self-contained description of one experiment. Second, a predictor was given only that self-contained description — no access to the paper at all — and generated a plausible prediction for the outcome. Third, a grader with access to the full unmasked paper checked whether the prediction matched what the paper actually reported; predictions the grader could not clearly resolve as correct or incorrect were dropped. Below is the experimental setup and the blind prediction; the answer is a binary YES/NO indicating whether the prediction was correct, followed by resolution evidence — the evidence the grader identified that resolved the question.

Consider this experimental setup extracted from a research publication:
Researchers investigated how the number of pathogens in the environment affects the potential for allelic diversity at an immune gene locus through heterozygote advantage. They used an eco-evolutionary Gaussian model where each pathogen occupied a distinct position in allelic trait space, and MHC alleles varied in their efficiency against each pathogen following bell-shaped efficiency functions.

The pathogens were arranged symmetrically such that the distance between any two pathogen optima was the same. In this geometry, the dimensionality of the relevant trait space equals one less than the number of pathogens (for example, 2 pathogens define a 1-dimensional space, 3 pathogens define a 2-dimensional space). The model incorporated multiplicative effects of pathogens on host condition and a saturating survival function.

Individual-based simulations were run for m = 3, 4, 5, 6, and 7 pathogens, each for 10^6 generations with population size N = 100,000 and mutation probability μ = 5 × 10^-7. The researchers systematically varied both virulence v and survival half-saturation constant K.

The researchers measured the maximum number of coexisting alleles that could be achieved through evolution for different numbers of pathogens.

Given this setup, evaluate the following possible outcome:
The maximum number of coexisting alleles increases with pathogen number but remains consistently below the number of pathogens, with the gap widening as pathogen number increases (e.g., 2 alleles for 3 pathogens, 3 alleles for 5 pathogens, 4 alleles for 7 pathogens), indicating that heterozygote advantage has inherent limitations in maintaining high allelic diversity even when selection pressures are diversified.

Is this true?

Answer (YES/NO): NO